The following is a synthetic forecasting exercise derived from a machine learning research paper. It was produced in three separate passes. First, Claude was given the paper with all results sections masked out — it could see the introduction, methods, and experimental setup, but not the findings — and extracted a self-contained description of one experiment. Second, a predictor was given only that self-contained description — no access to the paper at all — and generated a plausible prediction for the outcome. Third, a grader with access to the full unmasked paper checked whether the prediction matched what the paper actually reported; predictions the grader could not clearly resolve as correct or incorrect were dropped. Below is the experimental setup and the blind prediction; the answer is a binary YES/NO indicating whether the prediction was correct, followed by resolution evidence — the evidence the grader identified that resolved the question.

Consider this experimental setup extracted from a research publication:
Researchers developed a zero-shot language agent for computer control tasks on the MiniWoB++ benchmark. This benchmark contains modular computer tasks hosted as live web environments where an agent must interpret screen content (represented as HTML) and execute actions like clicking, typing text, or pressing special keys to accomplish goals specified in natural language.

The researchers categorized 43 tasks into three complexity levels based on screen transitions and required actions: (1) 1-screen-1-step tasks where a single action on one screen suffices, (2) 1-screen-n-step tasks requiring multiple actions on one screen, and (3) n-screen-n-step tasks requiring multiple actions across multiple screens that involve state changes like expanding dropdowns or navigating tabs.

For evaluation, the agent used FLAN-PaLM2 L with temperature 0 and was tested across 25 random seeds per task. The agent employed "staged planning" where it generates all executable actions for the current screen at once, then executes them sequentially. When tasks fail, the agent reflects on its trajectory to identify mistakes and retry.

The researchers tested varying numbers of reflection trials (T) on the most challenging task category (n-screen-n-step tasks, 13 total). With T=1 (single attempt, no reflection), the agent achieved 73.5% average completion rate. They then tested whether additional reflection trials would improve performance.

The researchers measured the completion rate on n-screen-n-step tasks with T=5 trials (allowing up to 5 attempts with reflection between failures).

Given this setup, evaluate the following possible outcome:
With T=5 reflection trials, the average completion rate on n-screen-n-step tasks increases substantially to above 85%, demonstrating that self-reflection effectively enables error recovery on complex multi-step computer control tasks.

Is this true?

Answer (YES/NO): YES